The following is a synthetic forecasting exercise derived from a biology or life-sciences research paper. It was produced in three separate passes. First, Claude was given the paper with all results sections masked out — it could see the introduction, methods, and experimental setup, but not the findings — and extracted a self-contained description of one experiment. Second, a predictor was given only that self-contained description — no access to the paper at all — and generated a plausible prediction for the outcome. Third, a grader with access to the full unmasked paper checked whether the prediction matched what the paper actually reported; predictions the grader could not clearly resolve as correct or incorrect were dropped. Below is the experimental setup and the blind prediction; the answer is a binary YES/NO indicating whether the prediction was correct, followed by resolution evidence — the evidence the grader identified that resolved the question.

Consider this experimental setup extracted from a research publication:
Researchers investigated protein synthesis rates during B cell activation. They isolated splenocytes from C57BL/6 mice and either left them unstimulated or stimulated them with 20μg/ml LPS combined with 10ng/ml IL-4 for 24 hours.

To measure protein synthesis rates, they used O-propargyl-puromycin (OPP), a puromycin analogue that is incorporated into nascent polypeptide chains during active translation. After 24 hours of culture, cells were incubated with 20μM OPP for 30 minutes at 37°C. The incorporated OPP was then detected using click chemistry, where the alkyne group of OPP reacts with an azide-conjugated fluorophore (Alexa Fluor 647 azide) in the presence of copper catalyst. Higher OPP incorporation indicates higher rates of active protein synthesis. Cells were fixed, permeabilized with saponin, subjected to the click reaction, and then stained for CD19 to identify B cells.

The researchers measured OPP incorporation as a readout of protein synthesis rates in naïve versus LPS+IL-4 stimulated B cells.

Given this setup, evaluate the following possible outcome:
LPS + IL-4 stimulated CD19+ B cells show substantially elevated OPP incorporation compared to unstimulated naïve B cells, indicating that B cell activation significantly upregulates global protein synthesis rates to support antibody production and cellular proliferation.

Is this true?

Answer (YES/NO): YES